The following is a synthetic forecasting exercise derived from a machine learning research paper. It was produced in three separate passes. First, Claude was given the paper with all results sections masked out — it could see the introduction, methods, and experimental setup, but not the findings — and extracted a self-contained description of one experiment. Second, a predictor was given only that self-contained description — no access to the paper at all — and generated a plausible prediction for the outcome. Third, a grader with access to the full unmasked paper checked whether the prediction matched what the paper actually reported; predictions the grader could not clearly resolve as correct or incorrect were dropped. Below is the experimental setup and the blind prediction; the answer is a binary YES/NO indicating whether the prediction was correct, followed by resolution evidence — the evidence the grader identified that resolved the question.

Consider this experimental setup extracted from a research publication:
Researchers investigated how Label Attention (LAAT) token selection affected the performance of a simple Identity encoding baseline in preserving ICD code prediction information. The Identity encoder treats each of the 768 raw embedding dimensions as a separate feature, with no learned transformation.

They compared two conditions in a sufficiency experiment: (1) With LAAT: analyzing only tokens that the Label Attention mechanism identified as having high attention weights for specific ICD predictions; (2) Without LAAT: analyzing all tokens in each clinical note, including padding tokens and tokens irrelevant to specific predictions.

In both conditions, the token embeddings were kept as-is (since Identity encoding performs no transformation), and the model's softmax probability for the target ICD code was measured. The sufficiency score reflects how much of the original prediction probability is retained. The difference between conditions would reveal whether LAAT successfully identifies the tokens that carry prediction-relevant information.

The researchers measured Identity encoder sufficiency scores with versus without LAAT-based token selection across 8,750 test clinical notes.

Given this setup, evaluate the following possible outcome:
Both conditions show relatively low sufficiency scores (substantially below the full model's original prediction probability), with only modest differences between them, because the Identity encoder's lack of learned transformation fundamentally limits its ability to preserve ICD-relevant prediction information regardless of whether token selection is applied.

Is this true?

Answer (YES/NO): NO